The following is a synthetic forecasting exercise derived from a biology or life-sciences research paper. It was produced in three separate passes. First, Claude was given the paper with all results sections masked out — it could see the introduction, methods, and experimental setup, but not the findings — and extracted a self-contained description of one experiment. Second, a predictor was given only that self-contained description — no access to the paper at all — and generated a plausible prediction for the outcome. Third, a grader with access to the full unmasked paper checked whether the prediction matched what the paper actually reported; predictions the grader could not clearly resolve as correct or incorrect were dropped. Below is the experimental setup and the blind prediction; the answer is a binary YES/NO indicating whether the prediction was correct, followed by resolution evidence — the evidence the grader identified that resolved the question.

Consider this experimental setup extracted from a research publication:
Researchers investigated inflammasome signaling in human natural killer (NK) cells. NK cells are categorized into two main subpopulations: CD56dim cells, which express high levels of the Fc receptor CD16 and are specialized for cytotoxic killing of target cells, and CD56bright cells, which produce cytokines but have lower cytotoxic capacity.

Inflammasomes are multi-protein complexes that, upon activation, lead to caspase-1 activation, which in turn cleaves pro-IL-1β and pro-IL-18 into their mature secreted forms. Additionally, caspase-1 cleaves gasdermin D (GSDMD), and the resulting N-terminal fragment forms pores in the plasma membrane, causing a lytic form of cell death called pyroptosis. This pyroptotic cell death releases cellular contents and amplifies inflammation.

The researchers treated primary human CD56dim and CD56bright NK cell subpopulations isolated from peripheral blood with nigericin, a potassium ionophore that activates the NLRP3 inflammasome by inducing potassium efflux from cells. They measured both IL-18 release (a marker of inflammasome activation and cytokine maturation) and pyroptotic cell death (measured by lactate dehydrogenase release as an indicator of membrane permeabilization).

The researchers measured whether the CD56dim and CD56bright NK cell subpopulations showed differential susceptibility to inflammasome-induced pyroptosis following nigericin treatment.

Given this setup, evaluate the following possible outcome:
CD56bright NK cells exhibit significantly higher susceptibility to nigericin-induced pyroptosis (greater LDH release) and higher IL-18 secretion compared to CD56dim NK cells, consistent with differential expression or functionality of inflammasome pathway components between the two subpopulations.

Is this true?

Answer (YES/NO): NO